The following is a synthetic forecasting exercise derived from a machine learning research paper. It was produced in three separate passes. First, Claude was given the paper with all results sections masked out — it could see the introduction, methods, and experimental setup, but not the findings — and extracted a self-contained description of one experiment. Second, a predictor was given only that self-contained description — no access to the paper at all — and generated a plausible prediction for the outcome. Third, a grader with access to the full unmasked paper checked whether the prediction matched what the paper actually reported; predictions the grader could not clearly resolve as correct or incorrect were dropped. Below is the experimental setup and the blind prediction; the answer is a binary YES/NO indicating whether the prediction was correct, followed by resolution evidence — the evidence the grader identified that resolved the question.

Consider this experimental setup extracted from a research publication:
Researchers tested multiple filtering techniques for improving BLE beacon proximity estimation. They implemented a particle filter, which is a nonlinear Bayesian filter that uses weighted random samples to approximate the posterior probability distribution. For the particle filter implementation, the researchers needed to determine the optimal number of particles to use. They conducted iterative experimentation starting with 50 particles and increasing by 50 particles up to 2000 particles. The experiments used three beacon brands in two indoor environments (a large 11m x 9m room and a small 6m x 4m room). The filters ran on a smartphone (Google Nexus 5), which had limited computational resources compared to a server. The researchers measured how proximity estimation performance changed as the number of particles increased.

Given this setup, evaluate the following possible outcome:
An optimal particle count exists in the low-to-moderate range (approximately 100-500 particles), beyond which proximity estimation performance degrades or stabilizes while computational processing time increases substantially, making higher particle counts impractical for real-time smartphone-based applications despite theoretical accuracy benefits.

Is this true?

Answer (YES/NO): YES